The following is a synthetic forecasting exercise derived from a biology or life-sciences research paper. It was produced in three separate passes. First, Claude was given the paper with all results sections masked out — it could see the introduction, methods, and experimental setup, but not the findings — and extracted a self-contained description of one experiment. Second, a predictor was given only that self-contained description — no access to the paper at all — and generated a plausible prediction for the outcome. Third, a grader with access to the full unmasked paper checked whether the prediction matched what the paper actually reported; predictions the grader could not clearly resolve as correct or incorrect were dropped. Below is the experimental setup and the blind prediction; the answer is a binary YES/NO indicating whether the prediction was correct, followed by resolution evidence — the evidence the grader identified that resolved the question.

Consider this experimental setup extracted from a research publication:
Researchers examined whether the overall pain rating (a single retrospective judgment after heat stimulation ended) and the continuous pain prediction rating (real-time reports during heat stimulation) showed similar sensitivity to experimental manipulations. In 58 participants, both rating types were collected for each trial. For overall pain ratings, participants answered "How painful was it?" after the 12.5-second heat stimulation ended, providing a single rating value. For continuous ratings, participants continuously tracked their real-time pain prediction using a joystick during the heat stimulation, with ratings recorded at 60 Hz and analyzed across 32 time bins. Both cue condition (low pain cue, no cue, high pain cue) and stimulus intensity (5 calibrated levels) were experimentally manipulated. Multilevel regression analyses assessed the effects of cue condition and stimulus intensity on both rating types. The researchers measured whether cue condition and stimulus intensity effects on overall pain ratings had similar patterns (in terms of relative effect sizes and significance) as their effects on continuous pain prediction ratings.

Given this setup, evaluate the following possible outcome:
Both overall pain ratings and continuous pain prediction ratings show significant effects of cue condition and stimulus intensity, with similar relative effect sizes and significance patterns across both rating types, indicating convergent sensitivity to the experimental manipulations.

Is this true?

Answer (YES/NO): YES